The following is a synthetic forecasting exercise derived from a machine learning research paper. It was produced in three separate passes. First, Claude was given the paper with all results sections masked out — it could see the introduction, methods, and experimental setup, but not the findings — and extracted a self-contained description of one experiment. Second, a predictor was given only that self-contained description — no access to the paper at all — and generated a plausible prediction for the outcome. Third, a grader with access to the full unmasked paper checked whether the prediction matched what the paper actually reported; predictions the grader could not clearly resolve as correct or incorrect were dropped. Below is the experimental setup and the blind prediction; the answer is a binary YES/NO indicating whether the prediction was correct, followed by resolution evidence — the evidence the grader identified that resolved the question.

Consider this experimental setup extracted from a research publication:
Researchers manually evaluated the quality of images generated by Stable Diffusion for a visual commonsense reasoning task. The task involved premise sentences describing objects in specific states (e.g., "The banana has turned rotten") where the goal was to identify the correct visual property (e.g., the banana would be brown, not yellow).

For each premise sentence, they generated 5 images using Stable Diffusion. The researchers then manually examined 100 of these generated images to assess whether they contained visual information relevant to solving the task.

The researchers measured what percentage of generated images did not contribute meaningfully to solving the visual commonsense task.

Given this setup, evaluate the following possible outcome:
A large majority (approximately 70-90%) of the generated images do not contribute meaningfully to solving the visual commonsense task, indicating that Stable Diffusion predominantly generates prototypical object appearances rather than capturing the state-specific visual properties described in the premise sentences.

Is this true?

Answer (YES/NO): NO